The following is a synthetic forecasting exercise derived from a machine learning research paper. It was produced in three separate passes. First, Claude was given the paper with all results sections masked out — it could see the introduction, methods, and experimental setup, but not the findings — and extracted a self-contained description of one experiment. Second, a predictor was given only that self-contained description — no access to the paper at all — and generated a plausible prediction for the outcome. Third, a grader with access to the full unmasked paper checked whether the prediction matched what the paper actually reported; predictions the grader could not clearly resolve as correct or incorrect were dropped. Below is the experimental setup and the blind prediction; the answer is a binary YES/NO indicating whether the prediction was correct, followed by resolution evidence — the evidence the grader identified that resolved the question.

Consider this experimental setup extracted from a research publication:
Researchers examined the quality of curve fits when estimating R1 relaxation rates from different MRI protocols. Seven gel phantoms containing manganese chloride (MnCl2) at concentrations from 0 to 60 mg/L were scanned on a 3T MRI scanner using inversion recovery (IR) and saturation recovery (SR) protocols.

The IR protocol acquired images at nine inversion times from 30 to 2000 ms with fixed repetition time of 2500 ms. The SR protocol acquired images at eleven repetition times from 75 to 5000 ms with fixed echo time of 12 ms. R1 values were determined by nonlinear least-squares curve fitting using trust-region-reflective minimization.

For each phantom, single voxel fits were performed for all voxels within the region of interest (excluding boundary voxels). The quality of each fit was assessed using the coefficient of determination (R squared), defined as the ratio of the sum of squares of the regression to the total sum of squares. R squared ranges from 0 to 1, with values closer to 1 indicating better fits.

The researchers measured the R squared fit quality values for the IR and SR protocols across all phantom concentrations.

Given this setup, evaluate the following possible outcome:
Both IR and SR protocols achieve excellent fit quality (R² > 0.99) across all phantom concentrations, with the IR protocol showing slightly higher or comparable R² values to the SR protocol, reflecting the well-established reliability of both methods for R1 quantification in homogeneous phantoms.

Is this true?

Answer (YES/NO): NO